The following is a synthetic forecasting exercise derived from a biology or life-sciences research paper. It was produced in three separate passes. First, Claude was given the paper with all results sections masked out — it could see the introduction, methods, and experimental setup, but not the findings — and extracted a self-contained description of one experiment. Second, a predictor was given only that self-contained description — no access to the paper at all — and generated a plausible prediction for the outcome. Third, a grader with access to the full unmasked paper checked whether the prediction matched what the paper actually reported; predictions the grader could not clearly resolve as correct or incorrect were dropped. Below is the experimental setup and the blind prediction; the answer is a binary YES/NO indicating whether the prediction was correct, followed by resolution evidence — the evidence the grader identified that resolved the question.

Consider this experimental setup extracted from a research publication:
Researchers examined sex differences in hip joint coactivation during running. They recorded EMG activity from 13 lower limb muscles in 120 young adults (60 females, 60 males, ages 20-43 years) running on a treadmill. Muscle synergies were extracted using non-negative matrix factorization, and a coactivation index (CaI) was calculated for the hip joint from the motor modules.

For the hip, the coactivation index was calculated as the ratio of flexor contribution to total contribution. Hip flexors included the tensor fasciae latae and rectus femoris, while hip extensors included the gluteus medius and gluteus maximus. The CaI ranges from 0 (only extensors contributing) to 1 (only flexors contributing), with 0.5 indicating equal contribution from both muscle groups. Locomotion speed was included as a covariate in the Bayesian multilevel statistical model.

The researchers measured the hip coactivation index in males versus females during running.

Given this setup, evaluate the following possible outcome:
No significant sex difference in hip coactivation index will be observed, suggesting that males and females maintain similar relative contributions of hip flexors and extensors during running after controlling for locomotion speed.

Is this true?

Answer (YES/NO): NO